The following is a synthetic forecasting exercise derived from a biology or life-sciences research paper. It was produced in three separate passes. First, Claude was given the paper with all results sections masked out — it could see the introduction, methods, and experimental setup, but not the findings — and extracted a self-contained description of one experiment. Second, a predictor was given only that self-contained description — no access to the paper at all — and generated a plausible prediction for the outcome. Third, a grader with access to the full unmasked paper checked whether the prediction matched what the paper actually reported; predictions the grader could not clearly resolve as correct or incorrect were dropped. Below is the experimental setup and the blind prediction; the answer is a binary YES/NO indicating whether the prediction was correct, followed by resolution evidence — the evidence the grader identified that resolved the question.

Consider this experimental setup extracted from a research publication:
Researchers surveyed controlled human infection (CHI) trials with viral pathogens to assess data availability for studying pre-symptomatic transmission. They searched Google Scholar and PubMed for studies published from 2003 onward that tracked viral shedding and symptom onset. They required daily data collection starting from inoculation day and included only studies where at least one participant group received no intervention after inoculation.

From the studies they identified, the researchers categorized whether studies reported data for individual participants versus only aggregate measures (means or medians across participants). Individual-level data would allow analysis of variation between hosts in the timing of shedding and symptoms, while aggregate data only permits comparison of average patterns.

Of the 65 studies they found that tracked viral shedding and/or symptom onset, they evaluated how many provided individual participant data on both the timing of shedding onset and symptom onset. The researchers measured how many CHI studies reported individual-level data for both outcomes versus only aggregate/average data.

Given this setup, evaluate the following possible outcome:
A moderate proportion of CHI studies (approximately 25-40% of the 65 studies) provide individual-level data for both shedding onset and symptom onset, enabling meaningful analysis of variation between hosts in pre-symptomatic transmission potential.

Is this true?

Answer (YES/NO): NO